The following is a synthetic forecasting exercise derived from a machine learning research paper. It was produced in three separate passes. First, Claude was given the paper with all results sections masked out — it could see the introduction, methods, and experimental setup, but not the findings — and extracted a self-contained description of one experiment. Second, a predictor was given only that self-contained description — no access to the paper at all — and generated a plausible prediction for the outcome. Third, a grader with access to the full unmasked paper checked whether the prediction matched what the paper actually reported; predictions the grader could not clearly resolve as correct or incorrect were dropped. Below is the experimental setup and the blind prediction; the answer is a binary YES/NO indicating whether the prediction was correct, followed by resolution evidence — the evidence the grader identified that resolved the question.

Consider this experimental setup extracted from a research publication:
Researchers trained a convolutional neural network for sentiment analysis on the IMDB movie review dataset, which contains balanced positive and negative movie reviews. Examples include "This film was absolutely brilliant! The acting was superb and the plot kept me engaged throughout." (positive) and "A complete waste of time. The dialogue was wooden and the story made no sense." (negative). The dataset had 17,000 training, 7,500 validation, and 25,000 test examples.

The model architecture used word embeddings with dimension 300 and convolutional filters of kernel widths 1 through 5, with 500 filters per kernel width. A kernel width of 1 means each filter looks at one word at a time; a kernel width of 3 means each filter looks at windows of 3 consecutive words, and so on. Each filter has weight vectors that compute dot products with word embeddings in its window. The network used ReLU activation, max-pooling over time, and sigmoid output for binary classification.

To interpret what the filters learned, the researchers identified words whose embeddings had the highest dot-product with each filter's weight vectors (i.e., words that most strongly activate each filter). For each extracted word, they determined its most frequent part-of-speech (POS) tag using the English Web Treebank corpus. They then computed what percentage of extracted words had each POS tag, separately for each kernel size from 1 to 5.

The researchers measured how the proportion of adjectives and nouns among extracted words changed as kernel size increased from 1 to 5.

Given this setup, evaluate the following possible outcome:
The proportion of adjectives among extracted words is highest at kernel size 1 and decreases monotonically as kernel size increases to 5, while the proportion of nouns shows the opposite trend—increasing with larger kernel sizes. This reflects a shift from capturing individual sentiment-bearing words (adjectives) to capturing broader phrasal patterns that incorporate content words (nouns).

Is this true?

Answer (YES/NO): YES